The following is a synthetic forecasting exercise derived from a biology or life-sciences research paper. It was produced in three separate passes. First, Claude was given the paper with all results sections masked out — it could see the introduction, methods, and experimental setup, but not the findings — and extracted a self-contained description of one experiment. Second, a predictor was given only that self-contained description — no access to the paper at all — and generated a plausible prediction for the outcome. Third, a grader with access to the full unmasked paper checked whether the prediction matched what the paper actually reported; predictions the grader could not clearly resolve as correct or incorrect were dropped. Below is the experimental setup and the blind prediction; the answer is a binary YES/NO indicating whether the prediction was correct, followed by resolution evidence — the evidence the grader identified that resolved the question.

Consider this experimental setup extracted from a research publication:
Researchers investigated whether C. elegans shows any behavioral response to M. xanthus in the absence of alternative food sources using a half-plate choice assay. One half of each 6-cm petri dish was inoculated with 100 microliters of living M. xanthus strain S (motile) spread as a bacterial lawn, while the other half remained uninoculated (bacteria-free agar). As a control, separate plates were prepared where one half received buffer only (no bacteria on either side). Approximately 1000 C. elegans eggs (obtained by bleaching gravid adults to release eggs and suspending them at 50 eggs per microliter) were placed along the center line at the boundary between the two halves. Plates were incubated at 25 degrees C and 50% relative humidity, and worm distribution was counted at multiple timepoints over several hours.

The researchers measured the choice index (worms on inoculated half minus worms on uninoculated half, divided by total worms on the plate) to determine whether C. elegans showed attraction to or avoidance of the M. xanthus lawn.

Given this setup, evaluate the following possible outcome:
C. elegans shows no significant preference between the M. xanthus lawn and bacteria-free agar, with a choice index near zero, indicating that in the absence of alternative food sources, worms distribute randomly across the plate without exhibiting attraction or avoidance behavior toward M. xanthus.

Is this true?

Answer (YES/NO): NO